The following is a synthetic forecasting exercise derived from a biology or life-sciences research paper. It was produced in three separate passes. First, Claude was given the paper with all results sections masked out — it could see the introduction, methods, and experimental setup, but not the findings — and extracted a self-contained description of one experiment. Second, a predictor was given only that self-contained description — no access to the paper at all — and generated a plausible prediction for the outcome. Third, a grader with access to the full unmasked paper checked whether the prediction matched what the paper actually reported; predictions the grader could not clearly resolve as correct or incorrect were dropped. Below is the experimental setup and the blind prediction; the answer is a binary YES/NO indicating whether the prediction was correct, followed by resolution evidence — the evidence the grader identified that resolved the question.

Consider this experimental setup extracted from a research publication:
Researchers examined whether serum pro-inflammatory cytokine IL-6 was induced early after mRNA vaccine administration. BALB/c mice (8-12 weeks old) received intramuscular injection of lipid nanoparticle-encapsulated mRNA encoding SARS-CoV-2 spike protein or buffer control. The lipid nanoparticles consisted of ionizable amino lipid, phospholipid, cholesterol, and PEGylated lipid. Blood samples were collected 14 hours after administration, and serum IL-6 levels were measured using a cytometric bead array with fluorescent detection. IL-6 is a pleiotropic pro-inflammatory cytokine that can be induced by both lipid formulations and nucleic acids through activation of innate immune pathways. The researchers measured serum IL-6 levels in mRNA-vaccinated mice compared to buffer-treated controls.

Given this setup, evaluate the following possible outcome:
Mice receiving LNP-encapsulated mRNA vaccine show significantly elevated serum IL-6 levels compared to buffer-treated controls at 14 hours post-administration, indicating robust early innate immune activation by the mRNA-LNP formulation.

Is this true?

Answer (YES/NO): NO